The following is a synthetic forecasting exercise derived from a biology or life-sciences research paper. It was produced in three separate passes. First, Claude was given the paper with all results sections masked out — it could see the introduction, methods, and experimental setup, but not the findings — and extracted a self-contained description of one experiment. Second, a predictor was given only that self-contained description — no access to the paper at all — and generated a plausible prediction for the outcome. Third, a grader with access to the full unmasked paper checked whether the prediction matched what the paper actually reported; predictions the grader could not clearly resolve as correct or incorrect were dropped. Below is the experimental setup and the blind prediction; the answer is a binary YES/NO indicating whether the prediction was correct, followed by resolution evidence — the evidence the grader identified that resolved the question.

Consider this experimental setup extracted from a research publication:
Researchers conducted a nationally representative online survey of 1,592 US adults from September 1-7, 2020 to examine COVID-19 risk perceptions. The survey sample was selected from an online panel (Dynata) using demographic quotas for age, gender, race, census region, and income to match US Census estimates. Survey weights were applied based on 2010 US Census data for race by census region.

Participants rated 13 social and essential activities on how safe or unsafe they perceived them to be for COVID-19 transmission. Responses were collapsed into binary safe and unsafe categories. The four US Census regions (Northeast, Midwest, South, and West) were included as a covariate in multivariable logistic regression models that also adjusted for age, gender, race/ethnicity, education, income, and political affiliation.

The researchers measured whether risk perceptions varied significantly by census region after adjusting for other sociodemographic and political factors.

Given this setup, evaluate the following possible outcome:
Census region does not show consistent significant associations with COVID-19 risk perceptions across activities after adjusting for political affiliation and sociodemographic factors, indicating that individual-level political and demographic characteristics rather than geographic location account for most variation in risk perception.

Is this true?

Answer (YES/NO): YES